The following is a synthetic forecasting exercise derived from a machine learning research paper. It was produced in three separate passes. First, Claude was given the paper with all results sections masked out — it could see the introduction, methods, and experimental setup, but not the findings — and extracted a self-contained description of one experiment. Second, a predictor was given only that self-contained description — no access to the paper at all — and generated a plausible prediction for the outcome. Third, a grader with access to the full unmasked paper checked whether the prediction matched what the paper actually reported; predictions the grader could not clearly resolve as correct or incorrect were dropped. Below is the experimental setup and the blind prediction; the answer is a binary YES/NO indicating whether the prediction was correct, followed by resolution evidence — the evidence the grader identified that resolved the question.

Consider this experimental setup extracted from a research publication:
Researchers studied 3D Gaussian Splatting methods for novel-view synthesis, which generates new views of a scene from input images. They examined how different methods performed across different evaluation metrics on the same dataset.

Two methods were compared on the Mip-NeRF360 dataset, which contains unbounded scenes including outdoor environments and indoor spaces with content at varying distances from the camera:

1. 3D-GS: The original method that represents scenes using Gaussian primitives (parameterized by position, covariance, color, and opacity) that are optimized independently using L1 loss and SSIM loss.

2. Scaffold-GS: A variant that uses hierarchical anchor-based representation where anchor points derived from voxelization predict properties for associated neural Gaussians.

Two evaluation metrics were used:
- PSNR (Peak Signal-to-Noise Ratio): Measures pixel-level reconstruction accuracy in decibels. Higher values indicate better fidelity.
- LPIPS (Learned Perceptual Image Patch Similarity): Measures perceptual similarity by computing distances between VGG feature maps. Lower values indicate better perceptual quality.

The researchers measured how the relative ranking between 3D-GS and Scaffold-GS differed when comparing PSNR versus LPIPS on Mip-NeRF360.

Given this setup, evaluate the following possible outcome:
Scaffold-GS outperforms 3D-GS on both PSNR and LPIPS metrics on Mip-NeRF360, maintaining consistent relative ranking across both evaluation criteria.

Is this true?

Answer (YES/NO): NO